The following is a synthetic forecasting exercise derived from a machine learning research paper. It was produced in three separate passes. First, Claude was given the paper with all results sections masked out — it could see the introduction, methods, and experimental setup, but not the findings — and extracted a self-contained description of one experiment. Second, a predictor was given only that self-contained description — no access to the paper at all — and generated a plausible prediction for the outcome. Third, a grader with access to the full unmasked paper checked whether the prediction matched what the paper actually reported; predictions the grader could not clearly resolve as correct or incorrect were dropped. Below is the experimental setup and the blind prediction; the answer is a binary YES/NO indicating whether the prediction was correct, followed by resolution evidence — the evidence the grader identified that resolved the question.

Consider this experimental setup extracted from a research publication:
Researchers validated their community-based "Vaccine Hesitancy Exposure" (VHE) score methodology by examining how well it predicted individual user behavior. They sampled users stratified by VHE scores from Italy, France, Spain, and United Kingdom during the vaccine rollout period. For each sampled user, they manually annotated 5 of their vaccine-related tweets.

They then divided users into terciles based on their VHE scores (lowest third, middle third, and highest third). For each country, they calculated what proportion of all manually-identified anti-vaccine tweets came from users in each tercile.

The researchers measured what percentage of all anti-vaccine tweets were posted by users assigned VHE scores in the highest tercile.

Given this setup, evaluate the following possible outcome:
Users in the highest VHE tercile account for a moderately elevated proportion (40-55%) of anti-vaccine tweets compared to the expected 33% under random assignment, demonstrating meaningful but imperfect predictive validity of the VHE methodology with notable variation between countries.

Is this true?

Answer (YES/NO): NO